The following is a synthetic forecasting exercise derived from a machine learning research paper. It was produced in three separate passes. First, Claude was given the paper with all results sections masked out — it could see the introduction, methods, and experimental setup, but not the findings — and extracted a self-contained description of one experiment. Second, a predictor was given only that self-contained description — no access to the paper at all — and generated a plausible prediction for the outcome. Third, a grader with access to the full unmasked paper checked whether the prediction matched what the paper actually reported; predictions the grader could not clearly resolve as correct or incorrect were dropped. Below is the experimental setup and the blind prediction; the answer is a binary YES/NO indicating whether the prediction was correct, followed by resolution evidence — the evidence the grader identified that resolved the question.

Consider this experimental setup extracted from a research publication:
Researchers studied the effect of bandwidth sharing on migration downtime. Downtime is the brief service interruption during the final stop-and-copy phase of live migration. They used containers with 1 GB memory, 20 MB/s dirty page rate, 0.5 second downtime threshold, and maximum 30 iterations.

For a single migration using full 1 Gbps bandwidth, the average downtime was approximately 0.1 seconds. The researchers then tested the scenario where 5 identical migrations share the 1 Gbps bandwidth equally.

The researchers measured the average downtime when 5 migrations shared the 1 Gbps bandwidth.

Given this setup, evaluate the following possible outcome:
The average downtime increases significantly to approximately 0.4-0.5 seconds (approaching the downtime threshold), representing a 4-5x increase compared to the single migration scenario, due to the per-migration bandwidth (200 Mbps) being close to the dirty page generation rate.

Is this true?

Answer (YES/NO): NO